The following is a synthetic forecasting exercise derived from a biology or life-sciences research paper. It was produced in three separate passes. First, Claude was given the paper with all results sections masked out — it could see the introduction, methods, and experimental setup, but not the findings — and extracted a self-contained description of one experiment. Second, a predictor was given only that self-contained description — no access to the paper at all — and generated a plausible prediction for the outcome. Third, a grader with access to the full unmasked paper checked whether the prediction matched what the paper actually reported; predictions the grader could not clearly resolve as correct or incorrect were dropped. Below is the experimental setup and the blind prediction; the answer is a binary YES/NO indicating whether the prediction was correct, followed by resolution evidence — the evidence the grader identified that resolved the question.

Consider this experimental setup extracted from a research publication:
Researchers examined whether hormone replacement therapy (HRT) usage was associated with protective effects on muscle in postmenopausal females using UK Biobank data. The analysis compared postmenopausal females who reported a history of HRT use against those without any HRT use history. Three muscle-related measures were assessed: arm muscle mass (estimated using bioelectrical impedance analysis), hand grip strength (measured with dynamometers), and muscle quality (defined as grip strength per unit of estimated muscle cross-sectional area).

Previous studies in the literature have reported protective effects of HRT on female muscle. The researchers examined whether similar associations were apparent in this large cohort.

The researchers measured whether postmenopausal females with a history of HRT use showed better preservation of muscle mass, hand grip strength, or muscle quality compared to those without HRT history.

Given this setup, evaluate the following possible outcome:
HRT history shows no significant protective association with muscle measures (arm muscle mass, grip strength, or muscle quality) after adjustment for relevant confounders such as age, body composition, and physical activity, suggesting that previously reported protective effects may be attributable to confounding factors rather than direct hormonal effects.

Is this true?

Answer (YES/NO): YES